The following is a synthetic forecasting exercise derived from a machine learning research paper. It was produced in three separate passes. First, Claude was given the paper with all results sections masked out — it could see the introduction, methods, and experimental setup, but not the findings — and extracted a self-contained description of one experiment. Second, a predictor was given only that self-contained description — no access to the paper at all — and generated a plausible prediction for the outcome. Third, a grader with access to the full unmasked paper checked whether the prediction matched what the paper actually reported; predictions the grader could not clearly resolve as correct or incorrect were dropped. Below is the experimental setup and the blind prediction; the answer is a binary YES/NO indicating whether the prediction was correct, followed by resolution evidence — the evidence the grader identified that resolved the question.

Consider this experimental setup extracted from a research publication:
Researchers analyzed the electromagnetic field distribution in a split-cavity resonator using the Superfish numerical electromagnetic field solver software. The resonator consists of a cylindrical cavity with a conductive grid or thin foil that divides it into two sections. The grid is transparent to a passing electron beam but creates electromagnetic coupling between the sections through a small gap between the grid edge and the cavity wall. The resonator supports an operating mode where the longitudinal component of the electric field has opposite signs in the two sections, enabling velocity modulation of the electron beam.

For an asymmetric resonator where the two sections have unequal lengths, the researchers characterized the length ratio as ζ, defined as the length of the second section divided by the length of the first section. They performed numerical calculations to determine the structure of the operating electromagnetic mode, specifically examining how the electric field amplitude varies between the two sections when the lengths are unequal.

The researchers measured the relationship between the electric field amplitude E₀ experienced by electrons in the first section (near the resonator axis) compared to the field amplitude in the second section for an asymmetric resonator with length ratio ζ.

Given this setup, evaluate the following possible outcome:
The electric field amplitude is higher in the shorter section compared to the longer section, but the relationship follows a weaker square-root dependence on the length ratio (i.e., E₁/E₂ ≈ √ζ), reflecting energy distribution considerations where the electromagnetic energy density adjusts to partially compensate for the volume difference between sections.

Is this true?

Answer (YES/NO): NO